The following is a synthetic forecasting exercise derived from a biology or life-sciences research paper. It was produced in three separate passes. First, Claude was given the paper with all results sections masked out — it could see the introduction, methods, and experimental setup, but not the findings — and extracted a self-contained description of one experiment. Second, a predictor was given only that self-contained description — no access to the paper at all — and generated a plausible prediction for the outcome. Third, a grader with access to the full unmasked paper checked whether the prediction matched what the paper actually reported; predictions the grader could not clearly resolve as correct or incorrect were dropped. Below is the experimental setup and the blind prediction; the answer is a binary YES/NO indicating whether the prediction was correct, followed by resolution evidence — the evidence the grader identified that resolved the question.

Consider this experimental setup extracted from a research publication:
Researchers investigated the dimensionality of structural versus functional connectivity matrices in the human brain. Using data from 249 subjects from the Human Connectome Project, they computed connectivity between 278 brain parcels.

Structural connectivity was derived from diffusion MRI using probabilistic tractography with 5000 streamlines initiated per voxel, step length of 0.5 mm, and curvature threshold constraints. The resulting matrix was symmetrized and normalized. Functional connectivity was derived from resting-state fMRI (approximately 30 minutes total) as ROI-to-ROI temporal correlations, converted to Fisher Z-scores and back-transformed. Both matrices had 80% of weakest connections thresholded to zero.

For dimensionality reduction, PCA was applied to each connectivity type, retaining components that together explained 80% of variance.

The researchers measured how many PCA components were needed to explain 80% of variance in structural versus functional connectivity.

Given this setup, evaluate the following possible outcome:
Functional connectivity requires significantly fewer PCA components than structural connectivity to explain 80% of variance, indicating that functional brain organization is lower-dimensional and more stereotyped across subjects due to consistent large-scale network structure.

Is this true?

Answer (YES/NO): NO